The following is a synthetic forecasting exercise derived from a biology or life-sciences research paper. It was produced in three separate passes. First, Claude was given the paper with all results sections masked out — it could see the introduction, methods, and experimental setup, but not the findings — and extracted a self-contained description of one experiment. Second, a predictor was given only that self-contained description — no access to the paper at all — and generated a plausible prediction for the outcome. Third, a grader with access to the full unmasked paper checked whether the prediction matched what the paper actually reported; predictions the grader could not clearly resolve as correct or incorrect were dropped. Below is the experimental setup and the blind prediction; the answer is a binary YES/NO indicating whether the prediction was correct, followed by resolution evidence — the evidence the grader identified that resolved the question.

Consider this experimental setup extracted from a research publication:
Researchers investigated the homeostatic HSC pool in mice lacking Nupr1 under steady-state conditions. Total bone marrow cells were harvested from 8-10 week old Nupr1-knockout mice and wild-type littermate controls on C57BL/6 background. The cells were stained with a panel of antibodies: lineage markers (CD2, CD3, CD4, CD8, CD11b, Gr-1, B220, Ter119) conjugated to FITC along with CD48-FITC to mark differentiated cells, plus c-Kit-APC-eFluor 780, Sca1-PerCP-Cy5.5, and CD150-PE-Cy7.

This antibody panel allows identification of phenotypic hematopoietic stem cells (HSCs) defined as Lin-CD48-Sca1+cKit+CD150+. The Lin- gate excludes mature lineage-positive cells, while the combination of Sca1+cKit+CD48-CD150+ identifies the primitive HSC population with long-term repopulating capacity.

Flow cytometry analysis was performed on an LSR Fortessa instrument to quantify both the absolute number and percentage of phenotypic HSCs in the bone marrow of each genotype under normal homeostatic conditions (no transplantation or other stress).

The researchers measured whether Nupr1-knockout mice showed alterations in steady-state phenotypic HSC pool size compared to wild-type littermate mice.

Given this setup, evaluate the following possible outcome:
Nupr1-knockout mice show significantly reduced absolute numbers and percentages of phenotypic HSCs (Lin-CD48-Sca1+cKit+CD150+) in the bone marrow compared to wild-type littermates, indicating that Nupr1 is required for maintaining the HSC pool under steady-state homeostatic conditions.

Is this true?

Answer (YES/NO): NO